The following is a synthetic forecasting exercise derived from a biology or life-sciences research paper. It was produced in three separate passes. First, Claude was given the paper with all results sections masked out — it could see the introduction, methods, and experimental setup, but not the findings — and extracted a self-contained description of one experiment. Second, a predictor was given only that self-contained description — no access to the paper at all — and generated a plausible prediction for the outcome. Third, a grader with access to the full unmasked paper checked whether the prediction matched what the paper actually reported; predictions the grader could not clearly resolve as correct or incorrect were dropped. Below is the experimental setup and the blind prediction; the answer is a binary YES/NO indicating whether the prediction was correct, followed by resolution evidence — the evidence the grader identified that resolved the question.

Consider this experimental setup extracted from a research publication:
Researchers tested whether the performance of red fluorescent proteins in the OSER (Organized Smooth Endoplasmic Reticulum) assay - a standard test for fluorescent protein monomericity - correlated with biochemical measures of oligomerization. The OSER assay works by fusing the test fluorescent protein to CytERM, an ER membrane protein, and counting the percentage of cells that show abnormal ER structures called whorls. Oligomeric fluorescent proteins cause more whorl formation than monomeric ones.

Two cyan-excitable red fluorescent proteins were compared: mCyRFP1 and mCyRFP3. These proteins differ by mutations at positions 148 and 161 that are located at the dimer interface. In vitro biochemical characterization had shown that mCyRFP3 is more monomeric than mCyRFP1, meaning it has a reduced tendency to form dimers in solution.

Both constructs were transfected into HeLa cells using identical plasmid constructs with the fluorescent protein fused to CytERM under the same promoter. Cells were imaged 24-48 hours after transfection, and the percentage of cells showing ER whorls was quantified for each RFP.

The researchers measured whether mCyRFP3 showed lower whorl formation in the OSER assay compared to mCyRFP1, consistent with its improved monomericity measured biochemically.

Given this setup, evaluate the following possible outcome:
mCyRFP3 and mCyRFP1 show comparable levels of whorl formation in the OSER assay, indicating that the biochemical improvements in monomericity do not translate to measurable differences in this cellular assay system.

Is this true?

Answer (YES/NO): YES